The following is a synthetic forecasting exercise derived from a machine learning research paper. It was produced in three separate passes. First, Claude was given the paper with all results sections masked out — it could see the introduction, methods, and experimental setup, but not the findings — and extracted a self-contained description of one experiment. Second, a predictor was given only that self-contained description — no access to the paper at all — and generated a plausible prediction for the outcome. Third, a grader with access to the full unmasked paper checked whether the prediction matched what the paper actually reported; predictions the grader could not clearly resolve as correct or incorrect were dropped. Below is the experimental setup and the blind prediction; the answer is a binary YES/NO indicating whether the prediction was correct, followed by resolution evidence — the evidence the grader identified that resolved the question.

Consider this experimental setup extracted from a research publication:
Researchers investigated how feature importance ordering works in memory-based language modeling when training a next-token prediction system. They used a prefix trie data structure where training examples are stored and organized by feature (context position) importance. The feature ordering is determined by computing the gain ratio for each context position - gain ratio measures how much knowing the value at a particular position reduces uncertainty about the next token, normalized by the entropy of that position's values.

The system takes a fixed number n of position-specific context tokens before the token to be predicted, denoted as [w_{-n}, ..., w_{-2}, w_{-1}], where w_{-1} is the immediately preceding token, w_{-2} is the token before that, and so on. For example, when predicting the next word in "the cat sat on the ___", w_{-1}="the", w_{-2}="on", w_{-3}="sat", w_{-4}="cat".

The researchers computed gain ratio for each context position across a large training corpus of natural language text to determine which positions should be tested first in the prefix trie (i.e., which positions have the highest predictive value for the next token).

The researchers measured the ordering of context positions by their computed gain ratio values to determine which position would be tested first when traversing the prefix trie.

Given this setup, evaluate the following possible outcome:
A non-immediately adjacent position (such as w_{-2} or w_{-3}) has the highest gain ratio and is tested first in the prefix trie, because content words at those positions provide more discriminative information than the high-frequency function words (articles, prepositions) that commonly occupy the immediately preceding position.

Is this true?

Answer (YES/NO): NO